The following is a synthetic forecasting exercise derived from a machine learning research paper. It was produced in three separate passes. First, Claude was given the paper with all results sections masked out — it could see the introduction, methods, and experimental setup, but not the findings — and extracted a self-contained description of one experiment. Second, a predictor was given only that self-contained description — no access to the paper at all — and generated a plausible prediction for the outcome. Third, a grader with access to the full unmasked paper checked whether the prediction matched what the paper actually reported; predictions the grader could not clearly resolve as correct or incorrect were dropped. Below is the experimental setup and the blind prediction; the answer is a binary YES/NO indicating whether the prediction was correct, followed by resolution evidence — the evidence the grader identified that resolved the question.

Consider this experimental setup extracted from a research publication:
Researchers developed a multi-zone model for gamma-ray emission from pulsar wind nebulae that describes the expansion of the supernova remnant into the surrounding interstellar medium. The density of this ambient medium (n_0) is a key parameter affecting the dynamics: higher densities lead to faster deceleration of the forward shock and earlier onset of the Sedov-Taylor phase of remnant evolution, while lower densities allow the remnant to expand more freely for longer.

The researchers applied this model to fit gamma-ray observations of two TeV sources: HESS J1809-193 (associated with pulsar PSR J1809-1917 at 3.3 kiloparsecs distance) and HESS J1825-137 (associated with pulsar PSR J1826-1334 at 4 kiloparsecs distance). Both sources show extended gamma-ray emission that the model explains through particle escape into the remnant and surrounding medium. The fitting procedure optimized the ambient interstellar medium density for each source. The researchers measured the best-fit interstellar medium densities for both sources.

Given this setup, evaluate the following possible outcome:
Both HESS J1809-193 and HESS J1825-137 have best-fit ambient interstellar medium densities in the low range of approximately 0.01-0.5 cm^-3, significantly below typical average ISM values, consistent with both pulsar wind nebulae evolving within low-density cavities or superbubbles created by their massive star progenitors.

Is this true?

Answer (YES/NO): NO